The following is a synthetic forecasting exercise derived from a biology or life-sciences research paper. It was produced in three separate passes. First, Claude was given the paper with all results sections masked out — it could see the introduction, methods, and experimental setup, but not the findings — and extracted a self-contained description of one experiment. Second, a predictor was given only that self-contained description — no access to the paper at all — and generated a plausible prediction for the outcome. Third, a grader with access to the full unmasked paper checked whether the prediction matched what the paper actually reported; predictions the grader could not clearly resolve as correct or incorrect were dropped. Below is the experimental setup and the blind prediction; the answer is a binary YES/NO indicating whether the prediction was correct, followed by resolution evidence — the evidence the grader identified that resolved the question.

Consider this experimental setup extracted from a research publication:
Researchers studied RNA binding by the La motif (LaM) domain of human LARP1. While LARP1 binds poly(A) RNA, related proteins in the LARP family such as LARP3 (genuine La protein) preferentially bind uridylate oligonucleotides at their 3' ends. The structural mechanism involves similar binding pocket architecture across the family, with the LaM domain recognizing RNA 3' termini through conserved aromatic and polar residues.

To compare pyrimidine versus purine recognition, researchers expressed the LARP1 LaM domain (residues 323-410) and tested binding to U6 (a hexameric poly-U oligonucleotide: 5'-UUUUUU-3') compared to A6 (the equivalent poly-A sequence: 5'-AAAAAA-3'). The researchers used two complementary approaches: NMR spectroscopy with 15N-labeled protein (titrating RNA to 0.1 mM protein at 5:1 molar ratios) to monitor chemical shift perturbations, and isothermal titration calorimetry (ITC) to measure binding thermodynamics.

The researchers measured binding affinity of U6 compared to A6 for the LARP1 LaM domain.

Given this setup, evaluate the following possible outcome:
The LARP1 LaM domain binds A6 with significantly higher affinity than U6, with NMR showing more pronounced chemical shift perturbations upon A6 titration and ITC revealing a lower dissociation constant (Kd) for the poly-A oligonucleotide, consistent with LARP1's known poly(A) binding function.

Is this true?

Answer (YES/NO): YES